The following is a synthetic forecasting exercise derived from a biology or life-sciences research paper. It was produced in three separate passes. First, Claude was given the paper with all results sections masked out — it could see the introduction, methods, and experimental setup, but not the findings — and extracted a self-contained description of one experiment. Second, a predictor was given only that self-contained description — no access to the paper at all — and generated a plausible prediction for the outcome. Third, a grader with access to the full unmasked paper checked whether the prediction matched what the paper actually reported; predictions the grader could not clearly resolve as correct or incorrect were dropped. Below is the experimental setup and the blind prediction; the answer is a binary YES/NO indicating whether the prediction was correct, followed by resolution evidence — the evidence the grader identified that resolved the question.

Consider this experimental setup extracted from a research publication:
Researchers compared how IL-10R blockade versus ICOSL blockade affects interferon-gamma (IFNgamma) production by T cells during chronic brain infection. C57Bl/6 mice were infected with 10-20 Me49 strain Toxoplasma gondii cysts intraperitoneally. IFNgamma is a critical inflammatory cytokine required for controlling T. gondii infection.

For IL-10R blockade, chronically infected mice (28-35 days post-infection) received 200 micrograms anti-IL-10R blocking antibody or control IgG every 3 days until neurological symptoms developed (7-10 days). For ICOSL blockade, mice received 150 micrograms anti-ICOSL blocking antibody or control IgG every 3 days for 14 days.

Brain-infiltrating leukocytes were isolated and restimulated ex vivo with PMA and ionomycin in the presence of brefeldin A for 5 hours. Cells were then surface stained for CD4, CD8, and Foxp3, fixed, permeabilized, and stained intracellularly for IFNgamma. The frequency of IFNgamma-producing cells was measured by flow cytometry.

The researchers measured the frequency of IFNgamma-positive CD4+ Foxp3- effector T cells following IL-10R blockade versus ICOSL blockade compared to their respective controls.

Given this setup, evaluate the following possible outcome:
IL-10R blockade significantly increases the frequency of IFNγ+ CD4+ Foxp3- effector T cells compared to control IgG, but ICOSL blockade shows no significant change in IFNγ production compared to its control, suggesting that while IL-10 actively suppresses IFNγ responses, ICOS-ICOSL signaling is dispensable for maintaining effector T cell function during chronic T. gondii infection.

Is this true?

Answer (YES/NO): NO